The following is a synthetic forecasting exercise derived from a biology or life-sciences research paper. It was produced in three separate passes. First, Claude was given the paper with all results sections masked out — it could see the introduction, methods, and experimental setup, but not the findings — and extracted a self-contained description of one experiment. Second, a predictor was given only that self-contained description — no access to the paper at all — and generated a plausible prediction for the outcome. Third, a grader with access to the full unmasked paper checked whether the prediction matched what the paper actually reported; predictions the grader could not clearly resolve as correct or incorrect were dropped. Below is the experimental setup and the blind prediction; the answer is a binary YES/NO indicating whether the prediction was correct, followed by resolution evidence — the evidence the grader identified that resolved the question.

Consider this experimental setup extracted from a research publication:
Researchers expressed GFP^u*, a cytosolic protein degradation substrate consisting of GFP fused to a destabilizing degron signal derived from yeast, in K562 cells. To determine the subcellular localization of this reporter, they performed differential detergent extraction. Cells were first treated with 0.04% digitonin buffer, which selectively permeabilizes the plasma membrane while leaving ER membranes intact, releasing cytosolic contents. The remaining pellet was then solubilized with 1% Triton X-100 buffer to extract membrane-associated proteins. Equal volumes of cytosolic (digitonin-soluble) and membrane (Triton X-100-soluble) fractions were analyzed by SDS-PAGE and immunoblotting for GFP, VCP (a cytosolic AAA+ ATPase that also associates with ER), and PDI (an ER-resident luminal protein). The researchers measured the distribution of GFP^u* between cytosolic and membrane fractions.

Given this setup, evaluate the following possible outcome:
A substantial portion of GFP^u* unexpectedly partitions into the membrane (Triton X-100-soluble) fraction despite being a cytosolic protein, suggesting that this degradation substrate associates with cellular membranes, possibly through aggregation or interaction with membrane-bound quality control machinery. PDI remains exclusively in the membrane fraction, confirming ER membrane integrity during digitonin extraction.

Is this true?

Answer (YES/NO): NO